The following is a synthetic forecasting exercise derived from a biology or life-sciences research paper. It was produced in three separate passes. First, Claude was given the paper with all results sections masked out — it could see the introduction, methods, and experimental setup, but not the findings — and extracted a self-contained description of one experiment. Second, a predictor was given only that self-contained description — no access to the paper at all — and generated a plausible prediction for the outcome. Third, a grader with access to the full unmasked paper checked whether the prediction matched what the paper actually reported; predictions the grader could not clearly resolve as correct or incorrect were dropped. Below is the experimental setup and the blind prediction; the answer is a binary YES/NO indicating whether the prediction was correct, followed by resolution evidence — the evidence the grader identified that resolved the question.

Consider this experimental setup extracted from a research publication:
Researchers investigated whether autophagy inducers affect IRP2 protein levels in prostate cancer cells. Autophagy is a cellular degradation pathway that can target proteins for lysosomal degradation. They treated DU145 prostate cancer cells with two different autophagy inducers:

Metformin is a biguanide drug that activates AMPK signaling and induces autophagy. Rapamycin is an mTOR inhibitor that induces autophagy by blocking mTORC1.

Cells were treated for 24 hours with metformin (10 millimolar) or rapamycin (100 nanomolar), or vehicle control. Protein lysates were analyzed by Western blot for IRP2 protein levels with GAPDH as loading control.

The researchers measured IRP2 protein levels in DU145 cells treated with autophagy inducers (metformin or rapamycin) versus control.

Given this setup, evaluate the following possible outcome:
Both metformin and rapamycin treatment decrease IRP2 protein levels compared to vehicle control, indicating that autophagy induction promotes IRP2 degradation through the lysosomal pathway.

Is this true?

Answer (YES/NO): NO